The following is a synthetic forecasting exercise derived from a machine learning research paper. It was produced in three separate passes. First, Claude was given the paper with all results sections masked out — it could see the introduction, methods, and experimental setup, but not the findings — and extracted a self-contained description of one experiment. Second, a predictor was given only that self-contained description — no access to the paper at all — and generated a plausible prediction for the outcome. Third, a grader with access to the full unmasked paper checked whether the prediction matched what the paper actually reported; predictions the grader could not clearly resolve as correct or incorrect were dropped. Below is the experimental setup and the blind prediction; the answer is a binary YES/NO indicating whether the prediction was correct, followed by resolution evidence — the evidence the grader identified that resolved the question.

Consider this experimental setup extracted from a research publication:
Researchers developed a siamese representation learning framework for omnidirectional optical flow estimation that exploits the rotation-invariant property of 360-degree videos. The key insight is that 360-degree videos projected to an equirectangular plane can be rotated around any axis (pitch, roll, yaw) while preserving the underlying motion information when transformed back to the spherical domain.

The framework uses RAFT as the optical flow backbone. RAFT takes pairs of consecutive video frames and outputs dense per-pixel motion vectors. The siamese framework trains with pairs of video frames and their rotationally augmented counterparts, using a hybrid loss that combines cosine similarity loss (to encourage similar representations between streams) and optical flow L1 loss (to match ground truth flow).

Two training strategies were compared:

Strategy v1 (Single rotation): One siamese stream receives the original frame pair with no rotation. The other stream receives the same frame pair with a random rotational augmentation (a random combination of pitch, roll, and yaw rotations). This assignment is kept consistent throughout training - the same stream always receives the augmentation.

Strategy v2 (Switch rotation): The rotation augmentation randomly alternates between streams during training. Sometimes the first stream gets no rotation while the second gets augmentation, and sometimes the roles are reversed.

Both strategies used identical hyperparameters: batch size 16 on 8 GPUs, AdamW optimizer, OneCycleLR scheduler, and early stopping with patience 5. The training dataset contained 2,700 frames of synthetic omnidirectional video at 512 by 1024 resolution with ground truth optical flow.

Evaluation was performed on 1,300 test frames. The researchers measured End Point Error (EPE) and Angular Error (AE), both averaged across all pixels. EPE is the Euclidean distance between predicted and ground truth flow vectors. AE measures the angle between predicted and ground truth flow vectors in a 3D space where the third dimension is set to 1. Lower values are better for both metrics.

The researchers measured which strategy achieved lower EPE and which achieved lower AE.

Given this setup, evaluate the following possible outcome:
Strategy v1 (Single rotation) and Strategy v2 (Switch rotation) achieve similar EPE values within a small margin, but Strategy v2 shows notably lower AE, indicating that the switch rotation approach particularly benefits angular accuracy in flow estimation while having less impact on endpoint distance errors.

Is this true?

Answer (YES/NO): NO